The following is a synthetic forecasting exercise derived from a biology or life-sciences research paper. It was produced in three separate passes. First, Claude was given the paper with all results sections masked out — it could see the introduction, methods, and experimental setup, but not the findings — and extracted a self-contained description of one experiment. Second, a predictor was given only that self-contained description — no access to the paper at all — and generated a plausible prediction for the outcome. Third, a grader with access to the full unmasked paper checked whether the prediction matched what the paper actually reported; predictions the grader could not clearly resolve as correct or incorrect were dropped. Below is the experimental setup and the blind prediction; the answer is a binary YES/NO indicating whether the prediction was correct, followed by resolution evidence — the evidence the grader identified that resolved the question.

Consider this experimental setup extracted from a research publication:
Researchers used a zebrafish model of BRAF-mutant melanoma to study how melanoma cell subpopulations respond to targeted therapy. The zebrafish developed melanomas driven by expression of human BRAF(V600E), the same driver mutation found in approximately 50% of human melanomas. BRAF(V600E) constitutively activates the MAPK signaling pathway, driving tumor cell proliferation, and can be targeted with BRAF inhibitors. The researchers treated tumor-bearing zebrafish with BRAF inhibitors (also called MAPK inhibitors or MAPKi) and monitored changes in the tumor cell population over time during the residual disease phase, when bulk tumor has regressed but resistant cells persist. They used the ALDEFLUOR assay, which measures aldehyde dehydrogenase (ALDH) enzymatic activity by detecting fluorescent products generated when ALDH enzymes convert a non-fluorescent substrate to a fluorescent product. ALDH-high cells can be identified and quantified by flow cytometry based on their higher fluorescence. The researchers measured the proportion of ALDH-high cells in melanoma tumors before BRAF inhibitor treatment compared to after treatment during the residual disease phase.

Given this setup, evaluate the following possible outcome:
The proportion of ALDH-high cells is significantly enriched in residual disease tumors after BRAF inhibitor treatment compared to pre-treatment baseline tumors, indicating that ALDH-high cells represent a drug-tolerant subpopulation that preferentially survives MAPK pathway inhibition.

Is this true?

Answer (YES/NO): YES